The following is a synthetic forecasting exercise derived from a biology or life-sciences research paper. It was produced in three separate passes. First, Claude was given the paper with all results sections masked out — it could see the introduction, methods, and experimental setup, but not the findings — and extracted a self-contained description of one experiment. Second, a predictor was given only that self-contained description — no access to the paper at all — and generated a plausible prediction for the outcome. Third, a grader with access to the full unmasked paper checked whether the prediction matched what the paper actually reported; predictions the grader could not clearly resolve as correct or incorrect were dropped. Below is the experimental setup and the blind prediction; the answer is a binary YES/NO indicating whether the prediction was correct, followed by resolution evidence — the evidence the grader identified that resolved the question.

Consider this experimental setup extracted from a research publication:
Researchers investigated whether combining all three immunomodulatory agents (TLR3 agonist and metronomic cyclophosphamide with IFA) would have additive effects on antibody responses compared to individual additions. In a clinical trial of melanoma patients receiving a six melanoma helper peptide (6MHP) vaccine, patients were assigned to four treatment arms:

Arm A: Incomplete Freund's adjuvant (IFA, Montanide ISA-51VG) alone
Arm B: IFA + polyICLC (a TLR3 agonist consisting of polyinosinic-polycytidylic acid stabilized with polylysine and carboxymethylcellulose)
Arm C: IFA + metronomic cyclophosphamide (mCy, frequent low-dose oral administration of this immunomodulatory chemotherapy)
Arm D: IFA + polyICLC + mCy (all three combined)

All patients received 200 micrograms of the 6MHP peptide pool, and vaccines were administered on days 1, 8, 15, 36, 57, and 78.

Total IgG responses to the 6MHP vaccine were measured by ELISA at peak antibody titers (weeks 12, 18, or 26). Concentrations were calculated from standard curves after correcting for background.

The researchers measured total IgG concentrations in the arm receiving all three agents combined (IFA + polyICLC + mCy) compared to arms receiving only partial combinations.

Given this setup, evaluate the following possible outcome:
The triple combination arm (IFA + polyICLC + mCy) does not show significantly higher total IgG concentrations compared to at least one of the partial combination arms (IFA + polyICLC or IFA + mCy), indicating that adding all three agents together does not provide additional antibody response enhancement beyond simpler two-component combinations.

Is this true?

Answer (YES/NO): YES